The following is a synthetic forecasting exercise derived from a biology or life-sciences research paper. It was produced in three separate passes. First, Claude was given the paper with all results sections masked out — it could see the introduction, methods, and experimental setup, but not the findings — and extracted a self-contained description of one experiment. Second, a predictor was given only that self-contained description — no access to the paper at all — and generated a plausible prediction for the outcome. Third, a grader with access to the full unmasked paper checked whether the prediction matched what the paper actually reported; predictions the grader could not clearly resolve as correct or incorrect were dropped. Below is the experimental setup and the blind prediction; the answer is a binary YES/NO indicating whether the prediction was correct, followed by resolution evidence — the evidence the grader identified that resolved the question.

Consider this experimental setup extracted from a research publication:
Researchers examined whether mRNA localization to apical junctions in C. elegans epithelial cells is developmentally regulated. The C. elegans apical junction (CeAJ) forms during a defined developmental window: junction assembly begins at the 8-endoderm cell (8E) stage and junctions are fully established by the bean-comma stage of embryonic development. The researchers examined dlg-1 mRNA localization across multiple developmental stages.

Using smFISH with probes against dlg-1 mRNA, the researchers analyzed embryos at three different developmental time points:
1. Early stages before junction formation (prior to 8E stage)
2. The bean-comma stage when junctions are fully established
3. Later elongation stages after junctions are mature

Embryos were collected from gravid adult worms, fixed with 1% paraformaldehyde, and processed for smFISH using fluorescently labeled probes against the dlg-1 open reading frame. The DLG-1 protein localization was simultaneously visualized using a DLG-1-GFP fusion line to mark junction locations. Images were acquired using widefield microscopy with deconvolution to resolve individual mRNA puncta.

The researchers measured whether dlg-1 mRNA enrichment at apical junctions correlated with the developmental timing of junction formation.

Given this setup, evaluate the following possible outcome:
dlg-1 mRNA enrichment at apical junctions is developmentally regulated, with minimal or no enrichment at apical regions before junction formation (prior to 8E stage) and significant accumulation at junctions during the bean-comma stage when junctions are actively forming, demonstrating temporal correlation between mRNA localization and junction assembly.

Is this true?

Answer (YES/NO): YES